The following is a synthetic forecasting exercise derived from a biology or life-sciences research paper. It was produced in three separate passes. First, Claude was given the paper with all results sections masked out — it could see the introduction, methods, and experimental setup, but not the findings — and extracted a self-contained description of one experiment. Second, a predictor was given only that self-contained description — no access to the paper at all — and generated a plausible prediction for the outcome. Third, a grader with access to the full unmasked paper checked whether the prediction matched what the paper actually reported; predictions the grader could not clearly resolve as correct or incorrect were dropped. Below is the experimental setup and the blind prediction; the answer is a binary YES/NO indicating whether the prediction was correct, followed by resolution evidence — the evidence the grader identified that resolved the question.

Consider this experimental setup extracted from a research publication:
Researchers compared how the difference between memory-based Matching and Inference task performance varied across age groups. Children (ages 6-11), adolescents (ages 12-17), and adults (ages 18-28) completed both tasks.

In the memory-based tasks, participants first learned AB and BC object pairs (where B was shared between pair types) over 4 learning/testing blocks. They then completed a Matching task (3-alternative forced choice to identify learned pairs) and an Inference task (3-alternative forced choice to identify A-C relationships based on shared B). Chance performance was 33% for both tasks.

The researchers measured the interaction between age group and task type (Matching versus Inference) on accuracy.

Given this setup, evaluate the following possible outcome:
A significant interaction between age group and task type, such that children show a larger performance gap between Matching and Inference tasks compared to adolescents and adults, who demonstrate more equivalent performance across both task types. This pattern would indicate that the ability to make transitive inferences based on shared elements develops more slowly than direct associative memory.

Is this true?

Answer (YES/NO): YES